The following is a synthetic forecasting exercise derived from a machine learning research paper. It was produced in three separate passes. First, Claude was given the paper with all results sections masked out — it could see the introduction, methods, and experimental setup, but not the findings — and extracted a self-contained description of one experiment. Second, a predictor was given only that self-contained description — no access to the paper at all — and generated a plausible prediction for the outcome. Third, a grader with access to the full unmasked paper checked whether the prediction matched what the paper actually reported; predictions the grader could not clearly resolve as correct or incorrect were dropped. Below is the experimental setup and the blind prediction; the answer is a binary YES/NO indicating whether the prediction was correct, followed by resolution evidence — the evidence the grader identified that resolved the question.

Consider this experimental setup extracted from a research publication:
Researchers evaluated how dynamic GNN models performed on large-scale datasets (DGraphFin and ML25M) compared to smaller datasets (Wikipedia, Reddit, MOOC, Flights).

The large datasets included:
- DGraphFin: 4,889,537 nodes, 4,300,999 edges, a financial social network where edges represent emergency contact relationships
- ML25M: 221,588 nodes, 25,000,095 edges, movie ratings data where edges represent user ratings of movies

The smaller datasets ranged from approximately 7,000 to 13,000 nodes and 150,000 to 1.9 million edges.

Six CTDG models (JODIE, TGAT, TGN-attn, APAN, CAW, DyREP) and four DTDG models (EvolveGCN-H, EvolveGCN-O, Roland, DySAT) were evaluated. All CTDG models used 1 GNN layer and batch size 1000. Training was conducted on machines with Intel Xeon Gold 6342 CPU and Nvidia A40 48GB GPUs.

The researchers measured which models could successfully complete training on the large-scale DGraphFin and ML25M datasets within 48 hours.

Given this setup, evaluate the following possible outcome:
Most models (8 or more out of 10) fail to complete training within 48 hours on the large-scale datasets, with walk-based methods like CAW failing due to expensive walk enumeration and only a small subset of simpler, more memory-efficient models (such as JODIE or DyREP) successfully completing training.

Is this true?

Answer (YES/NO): NO